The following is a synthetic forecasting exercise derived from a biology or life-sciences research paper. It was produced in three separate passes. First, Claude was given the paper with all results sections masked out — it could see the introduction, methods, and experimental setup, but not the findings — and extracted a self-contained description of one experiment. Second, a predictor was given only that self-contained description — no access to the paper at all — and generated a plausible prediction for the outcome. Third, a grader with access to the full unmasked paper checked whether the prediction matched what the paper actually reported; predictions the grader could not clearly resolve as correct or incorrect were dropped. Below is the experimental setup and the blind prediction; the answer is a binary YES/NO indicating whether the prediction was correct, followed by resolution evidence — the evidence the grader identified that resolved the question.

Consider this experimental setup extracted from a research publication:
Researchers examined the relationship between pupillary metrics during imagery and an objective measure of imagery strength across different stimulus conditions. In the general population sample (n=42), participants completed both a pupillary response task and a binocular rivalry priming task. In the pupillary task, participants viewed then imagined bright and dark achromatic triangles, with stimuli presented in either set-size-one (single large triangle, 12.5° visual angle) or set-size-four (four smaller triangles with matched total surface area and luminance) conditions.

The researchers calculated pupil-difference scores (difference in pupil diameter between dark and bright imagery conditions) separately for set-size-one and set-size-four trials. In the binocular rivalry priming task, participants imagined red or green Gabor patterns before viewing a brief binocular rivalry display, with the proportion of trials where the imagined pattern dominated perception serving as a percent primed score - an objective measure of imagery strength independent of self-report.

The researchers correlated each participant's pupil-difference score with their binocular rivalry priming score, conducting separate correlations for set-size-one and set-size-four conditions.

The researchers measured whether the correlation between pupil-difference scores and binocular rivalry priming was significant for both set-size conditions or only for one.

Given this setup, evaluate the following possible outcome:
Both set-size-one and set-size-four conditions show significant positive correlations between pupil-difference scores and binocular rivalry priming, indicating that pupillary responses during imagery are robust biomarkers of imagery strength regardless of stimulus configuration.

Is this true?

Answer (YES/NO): YES